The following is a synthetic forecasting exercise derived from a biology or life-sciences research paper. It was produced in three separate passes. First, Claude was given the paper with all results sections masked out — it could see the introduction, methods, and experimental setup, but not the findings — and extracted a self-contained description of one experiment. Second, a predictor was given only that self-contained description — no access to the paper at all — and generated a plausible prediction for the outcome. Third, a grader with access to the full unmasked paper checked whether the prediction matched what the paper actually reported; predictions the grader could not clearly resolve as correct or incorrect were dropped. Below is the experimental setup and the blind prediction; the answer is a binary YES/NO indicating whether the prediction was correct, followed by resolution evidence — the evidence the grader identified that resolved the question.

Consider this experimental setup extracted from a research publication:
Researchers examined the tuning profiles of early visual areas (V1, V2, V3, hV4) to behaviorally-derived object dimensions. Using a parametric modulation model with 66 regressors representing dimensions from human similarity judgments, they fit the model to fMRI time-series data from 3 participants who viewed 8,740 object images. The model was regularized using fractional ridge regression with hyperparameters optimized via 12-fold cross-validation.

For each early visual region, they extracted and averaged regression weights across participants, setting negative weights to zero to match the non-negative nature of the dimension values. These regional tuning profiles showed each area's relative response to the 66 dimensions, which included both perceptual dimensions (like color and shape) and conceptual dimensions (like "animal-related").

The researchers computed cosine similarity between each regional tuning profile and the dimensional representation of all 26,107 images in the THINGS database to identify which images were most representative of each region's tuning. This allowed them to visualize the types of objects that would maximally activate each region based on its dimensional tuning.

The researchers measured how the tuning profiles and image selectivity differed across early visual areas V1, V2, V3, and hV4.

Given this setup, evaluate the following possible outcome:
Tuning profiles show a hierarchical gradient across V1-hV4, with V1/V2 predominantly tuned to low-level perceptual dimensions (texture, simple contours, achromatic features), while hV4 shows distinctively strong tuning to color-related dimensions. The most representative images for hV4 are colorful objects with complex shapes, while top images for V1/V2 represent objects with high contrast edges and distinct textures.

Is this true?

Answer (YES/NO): NO